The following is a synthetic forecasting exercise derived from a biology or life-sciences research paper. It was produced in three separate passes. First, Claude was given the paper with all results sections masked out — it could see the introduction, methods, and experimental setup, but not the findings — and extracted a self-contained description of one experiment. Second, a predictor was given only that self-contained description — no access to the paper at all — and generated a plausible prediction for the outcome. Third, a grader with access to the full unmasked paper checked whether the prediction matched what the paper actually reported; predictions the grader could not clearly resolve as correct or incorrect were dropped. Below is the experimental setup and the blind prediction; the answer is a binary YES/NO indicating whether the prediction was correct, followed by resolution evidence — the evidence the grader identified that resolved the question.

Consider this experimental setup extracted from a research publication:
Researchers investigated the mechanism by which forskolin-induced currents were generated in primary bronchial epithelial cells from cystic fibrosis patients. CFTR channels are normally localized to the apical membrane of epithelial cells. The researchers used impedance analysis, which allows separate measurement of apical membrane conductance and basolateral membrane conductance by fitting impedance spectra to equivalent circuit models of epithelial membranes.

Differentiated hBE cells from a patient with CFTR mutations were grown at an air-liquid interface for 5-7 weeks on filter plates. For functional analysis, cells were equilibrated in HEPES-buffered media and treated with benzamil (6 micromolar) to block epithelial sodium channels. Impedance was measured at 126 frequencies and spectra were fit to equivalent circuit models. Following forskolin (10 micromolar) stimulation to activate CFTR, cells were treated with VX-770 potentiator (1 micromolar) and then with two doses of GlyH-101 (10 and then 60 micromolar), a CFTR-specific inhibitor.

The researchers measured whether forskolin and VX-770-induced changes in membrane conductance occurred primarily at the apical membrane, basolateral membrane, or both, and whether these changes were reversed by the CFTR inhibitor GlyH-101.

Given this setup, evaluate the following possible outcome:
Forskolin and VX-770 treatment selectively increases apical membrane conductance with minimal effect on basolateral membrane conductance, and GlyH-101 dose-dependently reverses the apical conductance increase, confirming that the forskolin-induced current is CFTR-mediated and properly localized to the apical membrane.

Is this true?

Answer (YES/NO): NO